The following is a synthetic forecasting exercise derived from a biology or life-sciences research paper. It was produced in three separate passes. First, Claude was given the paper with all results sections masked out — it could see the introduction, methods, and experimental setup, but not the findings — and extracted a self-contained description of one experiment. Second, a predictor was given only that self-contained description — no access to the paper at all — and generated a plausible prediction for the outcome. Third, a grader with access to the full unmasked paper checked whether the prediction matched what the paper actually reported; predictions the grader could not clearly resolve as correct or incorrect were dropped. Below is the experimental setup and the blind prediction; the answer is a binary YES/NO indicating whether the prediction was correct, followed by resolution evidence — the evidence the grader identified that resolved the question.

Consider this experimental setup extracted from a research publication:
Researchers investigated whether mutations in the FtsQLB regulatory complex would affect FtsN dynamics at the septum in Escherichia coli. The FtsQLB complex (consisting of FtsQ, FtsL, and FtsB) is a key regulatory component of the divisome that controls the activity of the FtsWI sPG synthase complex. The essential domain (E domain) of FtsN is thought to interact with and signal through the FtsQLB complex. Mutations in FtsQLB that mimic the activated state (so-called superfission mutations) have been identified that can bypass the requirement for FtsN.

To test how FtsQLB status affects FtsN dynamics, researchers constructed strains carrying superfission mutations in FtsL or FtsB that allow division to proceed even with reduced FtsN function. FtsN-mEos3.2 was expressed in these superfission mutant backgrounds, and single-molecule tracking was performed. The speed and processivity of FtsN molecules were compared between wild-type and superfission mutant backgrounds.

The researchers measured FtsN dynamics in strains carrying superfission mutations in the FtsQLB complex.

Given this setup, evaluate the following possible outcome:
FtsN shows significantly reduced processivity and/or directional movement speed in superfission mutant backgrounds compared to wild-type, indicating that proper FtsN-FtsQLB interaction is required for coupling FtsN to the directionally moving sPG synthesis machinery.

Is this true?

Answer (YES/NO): NO